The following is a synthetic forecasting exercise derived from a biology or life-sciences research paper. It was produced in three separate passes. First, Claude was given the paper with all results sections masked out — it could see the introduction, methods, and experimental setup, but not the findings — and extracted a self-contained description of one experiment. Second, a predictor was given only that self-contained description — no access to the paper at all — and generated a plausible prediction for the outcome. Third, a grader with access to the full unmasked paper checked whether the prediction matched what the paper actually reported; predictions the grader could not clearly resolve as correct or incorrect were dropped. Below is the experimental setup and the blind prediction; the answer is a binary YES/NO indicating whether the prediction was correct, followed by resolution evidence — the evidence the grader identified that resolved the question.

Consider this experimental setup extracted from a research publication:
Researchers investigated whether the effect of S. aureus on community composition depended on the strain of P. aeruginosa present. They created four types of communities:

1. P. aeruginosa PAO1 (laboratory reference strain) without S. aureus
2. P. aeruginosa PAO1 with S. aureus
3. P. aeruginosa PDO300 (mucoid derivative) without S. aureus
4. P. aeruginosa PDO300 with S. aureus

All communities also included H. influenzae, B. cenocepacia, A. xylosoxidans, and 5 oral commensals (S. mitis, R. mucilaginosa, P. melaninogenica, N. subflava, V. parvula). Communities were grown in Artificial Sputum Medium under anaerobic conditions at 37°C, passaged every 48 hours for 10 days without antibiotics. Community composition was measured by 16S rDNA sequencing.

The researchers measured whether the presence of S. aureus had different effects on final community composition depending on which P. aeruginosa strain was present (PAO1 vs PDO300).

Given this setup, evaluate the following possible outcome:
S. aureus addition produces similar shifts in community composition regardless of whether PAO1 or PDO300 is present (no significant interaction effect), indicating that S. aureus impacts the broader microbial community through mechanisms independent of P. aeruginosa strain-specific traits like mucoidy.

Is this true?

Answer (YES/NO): YES